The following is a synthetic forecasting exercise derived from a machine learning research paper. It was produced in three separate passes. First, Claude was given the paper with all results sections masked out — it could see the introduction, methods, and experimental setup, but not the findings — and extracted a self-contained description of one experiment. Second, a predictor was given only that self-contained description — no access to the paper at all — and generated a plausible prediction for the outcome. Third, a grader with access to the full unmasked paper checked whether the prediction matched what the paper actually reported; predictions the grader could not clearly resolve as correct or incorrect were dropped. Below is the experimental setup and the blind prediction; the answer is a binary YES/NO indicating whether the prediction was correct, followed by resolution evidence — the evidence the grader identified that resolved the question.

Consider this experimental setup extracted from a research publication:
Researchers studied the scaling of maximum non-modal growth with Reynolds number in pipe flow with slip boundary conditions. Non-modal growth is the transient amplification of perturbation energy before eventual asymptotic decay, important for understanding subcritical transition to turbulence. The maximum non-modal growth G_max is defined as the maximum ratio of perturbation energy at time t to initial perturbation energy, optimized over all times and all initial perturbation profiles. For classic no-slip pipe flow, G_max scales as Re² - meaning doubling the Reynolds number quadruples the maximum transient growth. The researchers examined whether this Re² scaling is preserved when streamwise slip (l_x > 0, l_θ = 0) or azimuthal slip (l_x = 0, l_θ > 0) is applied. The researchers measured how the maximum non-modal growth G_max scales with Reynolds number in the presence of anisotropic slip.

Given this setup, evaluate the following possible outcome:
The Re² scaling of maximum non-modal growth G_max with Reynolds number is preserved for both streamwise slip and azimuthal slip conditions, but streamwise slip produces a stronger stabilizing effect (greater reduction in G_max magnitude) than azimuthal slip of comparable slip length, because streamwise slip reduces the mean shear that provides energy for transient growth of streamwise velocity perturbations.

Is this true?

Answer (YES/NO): NO